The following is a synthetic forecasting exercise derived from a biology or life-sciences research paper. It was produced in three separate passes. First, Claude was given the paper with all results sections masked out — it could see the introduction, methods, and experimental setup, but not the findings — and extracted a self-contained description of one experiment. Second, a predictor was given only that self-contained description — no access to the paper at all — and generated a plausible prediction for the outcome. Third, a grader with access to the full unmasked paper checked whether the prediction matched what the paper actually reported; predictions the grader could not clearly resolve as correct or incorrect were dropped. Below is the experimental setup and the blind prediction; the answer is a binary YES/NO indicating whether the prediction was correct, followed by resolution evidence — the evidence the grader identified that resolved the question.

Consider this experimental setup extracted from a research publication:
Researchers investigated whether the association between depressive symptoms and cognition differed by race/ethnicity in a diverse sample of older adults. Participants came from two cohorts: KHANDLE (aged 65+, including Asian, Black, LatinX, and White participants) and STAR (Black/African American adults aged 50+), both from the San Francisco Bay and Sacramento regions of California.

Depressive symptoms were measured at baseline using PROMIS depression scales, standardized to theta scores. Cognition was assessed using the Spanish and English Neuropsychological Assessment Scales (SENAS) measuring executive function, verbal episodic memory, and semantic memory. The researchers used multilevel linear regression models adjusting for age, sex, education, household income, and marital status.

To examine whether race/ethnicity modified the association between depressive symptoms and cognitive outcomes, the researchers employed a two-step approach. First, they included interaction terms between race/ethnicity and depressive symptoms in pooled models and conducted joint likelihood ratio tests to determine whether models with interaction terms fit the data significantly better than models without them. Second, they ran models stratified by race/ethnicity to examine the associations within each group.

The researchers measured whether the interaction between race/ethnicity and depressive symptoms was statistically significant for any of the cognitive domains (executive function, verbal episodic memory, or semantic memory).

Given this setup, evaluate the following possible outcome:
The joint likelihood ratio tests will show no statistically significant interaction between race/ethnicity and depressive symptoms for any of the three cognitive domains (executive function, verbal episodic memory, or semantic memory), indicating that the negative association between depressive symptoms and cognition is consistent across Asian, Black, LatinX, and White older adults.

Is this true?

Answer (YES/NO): NO